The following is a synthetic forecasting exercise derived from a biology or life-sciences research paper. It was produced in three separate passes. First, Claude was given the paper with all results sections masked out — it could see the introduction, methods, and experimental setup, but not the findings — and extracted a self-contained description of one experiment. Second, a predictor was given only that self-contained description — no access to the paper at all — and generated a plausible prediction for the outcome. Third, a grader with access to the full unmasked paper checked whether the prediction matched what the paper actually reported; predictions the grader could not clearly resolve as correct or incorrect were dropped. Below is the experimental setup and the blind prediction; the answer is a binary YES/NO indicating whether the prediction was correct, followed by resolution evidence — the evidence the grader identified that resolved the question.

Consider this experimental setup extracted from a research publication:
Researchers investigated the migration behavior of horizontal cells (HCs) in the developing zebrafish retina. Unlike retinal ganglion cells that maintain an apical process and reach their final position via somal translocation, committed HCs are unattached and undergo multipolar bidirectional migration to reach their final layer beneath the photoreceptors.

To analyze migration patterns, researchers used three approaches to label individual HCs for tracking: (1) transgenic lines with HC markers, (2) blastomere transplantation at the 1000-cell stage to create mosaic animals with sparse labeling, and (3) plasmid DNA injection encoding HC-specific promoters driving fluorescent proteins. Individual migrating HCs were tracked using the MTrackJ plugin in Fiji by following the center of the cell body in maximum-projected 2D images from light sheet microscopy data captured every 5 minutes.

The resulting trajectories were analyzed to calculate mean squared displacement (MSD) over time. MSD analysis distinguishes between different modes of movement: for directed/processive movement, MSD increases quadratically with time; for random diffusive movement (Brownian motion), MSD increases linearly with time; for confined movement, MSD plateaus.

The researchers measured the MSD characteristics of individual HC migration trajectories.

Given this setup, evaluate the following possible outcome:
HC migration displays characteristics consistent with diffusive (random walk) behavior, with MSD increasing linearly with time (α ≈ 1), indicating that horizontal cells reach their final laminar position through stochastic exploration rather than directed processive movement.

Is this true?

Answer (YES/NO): NO